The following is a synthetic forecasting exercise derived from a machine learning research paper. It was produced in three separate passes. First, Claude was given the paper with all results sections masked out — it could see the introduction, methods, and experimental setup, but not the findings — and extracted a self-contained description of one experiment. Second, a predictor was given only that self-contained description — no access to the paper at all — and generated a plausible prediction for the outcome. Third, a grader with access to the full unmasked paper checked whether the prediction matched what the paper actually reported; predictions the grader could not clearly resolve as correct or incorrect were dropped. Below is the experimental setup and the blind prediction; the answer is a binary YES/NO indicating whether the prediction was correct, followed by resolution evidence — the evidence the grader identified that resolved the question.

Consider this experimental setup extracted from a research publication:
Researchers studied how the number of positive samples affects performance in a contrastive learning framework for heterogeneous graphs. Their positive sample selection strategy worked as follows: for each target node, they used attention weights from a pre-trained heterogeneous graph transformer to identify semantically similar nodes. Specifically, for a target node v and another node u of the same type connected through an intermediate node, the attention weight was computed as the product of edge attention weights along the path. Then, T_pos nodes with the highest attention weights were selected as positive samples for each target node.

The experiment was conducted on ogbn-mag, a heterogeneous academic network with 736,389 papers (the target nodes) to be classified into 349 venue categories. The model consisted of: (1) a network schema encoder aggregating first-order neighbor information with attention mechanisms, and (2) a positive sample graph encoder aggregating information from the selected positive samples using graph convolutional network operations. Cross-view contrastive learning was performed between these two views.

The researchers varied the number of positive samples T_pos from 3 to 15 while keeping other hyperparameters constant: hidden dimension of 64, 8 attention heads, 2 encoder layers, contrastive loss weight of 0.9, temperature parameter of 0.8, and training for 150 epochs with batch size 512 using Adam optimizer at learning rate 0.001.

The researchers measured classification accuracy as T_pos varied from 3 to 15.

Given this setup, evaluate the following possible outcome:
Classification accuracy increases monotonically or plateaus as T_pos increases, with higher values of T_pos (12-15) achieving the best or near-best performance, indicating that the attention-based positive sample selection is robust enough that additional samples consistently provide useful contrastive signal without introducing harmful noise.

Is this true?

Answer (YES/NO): NO